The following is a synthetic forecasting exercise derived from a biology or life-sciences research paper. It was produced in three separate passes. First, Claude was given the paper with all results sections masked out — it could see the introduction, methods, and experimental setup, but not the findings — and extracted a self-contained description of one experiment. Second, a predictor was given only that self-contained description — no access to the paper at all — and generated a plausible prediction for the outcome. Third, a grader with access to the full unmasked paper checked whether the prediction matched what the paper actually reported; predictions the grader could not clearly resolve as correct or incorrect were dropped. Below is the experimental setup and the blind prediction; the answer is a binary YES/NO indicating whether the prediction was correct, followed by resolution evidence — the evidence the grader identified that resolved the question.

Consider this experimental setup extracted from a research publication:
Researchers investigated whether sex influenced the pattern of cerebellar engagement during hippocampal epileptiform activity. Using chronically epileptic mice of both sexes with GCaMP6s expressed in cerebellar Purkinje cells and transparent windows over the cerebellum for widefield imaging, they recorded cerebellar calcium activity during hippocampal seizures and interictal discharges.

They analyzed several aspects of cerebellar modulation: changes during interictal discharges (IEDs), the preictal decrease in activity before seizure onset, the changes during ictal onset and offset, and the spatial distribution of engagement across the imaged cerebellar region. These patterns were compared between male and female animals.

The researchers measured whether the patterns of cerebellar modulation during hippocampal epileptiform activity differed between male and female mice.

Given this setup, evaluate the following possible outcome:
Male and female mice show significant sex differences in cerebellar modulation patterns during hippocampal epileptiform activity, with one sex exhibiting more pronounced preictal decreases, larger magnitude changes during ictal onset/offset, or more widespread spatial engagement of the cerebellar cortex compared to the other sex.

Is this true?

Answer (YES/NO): NO